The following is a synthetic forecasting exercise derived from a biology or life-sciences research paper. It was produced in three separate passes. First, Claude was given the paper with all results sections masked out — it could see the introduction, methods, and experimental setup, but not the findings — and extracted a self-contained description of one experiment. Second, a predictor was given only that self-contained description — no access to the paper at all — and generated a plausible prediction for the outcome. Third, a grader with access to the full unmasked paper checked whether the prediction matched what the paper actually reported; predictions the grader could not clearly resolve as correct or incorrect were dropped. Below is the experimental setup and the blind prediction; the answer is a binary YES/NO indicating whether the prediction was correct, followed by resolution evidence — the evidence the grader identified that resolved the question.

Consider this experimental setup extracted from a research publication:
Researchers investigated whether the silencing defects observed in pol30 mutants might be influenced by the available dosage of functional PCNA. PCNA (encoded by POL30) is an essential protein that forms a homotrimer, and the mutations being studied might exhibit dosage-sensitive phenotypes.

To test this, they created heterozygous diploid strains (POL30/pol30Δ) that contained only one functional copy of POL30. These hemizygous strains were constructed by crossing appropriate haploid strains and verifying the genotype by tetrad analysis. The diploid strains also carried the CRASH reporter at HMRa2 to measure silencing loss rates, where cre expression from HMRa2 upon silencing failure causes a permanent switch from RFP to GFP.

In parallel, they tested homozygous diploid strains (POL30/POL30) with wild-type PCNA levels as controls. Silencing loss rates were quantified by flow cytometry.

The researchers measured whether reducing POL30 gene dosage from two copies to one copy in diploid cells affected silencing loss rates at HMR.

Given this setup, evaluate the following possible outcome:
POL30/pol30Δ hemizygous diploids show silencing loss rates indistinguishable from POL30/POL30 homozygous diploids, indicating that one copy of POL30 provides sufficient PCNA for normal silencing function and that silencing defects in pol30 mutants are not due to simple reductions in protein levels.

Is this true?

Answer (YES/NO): YES